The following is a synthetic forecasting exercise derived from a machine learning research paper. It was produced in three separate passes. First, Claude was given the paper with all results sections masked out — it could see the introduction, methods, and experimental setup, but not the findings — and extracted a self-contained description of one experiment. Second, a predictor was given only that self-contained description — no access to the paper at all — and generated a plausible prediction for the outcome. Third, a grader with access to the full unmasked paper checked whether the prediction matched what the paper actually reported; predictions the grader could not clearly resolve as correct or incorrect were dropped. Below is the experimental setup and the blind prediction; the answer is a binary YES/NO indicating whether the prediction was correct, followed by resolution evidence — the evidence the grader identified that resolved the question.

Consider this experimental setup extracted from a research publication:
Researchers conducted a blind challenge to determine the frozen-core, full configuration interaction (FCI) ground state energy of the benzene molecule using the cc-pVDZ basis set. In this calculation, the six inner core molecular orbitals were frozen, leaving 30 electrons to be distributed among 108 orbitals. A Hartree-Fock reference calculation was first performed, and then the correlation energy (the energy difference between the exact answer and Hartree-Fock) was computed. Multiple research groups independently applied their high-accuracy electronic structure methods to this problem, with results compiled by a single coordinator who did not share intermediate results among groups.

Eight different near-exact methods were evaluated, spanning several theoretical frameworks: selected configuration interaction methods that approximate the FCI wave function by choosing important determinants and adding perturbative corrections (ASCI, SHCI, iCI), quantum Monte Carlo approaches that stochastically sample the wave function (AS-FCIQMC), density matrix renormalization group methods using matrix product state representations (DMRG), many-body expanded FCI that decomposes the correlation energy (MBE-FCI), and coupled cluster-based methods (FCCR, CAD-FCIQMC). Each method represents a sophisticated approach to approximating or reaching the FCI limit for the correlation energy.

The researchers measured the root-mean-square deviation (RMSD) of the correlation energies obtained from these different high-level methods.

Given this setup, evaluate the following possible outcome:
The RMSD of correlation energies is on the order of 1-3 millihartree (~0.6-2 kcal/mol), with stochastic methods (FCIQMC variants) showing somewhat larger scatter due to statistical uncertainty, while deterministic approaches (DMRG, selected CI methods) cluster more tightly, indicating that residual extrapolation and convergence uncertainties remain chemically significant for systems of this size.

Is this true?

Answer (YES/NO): NO